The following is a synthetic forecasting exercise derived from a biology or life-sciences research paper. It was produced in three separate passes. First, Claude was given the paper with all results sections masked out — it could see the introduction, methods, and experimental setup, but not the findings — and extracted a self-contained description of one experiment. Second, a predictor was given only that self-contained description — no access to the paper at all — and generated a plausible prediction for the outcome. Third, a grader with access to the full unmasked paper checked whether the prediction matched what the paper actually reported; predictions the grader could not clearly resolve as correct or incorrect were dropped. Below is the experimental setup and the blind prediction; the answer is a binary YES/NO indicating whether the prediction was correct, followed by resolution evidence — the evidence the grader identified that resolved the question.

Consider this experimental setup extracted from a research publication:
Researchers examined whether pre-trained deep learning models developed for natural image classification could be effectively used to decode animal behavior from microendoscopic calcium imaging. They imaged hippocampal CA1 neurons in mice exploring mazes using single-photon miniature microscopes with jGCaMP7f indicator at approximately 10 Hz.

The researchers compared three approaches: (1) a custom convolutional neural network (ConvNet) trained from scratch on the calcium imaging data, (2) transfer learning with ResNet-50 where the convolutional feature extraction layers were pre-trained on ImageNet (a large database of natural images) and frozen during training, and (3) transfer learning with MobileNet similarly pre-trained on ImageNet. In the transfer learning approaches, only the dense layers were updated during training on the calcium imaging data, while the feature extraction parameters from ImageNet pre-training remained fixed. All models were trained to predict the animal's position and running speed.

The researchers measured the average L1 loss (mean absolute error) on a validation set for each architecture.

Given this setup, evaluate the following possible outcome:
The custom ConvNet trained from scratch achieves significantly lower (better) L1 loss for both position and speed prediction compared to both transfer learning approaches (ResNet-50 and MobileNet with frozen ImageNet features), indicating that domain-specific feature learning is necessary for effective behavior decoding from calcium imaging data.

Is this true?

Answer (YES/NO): YES